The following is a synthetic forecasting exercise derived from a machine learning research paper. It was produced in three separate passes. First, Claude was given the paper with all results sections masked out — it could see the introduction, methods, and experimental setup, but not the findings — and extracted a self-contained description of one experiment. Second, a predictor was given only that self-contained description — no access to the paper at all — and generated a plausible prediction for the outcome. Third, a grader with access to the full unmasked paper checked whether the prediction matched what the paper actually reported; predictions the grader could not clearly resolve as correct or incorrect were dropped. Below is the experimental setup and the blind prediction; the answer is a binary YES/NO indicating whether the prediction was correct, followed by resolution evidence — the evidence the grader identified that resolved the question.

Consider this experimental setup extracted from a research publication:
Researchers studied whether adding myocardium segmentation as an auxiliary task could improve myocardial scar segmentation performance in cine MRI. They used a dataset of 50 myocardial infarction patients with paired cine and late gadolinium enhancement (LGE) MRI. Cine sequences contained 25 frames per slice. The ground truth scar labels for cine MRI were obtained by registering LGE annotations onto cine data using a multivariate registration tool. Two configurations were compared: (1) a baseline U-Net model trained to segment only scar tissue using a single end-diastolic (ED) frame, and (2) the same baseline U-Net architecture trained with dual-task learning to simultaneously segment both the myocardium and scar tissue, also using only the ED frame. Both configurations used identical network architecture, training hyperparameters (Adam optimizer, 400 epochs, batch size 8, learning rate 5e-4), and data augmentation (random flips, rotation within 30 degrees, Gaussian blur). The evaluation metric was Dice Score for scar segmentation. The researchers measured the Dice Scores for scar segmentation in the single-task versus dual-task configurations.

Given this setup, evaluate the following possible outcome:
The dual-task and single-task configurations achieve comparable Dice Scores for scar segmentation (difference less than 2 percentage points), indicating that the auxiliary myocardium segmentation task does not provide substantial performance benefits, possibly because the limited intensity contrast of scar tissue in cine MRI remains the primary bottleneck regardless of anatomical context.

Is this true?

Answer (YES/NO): NO